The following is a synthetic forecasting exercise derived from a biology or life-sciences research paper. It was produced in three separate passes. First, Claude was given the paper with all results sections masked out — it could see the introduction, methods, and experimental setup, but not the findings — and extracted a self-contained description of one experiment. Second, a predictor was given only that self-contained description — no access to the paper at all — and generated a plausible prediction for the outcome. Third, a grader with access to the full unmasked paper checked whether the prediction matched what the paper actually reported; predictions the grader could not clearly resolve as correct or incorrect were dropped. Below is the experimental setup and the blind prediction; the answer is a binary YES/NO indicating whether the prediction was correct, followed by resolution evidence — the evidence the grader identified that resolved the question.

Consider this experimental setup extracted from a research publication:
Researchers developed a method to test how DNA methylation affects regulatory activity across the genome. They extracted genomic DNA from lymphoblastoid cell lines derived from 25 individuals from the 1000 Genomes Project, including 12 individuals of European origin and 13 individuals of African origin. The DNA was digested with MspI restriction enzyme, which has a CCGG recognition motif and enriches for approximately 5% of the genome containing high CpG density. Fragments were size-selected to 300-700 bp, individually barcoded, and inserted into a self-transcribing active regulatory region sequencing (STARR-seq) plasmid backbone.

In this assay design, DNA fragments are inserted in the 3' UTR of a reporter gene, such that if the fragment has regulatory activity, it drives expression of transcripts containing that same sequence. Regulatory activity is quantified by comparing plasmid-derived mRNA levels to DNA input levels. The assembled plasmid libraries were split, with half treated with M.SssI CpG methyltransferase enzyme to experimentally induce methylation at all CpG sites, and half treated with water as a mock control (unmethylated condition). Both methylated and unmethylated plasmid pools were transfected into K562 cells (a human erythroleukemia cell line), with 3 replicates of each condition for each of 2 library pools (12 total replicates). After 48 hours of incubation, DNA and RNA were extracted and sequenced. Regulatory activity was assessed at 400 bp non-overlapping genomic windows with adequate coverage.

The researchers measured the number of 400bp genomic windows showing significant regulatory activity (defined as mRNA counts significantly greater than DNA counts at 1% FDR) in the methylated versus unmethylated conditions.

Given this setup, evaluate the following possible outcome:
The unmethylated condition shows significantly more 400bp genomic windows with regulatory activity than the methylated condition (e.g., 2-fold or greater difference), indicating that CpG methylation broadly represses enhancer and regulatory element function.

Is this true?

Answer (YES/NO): YES